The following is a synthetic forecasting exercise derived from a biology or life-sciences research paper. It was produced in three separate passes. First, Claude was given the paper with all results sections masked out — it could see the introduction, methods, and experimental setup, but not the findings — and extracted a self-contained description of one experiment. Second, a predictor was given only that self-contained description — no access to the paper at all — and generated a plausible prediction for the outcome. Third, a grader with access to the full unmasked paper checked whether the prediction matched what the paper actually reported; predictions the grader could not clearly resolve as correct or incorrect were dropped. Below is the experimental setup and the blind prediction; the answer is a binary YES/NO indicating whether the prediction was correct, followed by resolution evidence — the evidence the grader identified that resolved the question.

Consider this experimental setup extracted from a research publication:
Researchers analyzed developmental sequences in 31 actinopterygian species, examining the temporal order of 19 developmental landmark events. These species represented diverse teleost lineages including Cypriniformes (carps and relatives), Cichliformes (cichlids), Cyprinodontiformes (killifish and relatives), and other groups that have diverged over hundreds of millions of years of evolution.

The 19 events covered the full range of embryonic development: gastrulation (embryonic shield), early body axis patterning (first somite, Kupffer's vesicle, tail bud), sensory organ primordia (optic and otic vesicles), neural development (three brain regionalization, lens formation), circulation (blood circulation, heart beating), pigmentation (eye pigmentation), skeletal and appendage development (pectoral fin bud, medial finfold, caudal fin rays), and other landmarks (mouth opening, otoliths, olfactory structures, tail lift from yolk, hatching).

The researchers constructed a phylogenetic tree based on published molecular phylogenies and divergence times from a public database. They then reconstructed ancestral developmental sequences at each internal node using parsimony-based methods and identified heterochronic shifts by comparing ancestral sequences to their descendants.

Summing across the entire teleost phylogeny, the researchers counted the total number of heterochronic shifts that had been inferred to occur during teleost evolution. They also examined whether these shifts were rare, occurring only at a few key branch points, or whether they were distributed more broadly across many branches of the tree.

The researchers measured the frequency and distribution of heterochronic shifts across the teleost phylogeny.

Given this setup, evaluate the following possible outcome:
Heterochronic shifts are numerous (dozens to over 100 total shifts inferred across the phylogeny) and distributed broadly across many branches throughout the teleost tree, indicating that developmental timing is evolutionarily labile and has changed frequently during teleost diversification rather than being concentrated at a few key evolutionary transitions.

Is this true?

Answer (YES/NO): YES